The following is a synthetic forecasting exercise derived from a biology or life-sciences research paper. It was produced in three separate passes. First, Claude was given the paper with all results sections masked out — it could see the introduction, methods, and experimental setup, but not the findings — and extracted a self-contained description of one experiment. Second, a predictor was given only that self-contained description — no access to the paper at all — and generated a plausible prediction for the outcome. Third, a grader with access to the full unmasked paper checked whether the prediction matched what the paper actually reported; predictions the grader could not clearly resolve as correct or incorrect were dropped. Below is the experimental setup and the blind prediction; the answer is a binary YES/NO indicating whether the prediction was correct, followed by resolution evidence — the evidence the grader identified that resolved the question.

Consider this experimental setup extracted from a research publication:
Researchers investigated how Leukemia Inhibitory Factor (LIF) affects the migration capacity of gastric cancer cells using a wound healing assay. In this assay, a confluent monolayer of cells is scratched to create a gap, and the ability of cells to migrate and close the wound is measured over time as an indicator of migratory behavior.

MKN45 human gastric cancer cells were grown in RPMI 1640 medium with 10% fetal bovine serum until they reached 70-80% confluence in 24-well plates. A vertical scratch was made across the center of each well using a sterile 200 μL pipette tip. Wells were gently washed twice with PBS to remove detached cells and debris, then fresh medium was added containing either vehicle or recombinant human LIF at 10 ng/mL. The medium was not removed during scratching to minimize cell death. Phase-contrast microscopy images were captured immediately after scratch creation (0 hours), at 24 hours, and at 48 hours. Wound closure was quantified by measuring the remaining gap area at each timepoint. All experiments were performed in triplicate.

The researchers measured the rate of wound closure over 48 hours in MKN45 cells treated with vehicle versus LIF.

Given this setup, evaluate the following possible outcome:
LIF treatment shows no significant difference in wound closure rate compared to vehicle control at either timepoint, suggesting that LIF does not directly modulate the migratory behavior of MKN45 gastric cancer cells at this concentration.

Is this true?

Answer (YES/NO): NO